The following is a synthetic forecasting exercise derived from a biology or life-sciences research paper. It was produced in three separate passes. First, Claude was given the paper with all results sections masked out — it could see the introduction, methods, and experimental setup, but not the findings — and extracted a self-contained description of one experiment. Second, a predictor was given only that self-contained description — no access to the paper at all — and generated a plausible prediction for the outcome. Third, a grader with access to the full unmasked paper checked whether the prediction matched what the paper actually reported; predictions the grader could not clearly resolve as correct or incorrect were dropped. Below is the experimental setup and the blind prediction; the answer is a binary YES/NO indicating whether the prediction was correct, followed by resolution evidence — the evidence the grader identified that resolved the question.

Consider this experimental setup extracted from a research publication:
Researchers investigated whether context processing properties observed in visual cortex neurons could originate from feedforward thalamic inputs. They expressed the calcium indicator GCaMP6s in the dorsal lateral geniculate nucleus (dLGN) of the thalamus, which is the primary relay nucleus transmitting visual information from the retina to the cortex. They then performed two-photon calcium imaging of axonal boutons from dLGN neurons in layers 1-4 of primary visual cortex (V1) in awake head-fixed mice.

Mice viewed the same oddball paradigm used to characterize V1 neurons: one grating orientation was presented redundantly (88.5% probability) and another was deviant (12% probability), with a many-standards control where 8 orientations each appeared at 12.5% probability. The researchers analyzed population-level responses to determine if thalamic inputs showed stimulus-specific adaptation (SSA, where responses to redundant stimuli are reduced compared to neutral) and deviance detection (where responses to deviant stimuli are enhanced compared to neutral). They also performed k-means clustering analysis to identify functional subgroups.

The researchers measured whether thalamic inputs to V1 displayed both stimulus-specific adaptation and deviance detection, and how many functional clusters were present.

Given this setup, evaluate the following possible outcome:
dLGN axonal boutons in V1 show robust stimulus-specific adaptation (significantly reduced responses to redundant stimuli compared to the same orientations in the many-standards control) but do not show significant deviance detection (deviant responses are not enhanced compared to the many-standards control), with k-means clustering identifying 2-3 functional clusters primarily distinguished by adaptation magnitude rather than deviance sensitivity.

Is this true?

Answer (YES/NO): YES